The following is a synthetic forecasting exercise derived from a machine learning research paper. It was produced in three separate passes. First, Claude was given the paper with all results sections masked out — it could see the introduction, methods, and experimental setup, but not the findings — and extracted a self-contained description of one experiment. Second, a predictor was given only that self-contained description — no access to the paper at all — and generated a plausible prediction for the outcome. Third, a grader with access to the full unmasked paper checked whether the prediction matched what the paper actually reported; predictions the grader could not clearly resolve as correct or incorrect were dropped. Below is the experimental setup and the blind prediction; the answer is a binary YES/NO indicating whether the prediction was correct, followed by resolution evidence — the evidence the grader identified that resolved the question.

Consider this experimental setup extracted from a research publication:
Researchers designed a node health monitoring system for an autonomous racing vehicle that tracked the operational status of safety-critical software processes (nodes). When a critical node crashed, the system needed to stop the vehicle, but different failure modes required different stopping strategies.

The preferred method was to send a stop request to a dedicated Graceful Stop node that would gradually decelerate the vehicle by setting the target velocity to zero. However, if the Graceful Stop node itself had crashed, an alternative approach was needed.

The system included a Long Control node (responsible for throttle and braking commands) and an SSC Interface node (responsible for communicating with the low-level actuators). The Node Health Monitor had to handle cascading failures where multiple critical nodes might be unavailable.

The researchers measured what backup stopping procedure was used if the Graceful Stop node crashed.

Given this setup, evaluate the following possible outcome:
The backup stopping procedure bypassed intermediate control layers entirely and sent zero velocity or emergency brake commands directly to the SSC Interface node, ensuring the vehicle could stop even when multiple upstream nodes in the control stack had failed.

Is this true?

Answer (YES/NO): NO